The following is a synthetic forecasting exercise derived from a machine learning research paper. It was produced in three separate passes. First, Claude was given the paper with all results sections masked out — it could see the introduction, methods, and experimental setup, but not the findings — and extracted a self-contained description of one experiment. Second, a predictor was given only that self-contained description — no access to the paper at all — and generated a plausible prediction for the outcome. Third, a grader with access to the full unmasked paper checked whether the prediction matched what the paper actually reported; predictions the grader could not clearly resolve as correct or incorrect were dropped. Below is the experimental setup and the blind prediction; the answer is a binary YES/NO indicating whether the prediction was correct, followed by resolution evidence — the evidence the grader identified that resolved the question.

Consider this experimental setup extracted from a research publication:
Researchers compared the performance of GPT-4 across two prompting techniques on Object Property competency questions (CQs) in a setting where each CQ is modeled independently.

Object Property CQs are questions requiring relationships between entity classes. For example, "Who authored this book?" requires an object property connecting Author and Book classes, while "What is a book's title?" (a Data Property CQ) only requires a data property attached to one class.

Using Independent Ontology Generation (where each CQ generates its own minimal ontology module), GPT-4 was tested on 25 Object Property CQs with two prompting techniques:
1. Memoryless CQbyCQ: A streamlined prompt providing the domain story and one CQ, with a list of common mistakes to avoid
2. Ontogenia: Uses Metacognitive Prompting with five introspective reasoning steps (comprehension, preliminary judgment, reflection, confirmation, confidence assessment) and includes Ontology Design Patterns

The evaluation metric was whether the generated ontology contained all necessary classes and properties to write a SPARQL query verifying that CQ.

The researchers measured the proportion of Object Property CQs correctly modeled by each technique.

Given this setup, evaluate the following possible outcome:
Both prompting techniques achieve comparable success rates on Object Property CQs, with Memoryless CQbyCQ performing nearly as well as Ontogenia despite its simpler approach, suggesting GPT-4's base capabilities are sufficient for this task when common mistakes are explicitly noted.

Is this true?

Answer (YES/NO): NO